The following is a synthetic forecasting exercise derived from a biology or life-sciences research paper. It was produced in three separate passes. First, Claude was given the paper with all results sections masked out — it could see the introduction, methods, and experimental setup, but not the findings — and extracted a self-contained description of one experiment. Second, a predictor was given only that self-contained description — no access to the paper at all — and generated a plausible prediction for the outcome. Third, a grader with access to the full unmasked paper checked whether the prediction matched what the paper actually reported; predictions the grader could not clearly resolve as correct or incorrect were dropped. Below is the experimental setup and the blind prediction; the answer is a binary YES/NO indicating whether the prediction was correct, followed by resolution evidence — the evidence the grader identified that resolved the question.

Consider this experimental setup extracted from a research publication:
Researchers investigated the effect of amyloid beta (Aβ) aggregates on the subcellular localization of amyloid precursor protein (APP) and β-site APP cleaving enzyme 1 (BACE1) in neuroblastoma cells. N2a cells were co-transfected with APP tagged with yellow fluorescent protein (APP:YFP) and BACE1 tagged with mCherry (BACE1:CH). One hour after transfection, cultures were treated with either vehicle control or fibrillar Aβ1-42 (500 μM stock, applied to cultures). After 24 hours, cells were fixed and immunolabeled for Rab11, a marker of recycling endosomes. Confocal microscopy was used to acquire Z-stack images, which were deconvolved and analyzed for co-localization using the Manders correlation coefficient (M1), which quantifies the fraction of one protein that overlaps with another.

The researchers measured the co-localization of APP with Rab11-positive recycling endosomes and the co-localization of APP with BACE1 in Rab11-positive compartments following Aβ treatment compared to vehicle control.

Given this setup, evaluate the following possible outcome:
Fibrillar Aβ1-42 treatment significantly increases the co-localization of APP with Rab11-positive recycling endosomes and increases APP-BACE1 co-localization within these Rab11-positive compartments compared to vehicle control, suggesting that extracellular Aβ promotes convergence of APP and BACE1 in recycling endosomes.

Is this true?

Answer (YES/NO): YES